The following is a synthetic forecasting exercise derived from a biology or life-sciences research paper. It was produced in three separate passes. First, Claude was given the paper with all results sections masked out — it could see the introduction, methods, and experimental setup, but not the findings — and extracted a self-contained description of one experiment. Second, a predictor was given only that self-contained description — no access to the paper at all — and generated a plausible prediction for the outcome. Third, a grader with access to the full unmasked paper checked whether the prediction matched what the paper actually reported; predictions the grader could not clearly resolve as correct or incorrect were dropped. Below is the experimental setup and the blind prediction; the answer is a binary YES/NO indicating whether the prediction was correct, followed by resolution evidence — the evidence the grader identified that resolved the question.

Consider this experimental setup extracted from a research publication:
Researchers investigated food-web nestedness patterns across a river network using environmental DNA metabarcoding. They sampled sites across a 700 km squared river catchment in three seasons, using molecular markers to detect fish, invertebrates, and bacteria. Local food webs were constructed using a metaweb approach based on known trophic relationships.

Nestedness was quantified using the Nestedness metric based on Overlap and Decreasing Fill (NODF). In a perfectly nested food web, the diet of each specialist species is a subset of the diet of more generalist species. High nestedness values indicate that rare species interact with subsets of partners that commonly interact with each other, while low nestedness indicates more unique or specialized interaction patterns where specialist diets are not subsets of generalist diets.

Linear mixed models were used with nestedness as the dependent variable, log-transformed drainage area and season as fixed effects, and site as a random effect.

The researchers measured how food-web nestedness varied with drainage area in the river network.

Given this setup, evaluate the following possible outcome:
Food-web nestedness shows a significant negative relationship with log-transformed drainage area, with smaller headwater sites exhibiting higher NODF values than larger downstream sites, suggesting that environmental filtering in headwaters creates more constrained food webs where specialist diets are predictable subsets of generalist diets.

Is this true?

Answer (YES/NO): NO